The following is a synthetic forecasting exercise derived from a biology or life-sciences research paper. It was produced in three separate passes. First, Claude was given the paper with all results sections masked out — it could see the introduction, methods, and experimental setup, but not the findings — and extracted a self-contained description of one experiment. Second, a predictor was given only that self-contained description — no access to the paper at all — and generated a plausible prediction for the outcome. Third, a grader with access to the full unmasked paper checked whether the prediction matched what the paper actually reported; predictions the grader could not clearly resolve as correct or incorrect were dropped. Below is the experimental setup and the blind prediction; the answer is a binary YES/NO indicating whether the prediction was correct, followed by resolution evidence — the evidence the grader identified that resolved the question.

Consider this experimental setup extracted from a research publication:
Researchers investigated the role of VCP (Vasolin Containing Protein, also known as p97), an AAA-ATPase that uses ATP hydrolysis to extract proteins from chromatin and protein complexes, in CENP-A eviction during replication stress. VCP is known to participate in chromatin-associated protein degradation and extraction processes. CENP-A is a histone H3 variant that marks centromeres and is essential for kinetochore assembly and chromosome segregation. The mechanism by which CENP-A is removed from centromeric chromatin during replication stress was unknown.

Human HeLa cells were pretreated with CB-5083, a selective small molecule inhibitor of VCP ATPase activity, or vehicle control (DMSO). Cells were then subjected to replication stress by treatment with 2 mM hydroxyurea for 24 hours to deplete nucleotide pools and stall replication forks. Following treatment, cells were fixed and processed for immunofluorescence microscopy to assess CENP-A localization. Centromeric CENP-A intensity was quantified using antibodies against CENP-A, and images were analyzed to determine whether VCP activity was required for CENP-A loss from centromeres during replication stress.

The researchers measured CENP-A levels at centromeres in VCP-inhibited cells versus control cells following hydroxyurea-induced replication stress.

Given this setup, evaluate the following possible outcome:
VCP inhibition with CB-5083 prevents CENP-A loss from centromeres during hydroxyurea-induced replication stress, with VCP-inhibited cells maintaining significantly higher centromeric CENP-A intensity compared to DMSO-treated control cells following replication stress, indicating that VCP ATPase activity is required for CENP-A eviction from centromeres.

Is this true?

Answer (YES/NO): YES